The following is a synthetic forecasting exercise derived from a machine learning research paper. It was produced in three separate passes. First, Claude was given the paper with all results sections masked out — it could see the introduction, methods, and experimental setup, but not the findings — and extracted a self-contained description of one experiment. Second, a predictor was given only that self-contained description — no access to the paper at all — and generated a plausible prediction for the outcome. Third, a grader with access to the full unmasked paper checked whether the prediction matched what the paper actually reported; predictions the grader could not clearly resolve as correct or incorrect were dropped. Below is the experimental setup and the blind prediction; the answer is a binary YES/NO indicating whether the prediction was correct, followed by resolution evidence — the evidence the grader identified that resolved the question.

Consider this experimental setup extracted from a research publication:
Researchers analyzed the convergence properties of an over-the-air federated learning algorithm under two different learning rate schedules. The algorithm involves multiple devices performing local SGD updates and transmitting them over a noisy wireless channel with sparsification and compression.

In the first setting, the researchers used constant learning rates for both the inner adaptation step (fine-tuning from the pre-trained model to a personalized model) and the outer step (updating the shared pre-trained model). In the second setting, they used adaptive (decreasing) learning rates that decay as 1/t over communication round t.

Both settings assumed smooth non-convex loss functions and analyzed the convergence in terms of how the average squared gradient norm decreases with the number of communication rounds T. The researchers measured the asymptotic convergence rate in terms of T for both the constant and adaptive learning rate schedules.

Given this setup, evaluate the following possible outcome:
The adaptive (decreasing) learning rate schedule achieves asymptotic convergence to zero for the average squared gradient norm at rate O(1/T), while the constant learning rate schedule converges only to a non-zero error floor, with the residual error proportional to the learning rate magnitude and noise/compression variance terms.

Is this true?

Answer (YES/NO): NO